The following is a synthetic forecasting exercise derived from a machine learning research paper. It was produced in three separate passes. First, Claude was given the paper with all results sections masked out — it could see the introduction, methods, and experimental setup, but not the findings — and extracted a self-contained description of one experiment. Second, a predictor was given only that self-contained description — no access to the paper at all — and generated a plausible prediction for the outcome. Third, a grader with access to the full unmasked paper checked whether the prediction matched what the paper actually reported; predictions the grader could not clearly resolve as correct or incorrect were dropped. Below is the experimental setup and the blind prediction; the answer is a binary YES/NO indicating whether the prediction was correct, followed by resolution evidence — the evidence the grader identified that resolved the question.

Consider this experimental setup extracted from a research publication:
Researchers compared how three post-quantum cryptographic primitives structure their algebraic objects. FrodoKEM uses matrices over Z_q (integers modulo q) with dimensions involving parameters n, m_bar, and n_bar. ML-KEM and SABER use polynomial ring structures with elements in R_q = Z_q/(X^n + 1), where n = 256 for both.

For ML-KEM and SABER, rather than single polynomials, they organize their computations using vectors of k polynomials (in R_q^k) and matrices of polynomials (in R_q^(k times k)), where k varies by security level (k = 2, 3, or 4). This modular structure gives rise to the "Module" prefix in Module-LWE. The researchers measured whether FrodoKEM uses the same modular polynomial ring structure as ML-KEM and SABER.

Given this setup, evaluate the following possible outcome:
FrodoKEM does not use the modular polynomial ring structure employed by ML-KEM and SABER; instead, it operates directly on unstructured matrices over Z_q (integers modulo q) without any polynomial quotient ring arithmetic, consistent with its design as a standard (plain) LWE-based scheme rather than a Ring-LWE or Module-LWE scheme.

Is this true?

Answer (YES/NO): YES